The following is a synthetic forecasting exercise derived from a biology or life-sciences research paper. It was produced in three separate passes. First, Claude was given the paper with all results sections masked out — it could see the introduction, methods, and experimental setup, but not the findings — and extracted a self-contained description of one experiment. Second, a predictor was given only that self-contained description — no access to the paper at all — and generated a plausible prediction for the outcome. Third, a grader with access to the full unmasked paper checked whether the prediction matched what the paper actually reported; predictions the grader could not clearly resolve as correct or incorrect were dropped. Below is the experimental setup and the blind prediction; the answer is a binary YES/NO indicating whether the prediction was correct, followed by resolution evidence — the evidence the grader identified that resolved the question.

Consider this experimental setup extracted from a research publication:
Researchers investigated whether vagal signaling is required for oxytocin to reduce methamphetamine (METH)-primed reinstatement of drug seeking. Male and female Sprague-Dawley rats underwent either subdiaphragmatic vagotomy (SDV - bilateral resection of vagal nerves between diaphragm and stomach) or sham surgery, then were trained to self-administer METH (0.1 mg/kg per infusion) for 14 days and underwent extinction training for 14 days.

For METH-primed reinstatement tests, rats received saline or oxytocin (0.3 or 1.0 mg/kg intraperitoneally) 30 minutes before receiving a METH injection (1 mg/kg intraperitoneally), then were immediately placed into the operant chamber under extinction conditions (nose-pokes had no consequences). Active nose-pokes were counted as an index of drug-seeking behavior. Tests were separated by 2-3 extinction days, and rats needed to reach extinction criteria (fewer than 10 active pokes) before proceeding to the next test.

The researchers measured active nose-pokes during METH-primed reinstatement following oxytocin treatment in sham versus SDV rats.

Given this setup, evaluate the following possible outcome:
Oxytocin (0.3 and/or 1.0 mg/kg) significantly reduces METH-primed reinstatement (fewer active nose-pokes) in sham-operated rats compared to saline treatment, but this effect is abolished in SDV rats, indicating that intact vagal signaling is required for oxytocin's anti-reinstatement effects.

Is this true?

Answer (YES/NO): NO